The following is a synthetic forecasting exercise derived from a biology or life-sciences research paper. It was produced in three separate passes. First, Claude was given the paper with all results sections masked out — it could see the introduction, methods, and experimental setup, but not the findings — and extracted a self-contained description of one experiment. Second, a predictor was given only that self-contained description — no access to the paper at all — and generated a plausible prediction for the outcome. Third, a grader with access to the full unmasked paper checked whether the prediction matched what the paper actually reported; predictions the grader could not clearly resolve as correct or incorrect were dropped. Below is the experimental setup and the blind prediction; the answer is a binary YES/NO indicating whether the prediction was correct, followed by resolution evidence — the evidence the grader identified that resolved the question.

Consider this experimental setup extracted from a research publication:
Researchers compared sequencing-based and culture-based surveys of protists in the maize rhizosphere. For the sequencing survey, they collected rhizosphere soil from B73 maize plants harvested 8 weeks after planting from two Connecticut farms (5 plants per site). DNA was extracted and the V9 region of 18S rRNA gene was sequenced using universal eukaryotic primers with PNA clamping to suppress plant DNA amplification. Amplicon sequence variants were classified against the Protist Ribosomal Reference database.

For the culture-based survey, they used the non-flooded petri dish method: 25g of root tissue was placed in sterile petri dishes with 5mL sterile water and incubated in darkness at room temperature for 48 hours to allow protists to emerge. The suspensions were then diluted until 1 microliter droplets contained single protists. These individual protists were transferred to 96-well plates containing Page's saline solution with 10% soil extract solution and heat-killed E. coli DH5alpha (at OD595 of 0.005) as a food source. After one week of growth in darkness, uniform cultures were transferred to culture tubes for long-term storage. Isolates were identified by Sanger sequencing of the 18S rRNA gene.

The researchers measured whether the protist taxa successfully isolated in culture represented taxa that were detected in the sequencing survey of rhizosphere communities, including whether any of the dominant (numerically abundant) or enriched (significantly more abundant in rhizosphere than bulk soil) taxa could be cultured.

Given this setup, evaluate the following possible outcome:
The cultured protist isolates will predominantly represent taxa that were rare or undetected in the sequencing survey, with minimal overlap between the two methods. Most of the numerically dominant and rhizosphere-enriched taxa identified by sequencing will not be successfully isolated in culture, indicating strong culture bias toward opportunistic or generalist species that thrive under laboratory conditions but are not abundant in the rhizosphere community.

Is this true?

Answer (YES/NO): NO